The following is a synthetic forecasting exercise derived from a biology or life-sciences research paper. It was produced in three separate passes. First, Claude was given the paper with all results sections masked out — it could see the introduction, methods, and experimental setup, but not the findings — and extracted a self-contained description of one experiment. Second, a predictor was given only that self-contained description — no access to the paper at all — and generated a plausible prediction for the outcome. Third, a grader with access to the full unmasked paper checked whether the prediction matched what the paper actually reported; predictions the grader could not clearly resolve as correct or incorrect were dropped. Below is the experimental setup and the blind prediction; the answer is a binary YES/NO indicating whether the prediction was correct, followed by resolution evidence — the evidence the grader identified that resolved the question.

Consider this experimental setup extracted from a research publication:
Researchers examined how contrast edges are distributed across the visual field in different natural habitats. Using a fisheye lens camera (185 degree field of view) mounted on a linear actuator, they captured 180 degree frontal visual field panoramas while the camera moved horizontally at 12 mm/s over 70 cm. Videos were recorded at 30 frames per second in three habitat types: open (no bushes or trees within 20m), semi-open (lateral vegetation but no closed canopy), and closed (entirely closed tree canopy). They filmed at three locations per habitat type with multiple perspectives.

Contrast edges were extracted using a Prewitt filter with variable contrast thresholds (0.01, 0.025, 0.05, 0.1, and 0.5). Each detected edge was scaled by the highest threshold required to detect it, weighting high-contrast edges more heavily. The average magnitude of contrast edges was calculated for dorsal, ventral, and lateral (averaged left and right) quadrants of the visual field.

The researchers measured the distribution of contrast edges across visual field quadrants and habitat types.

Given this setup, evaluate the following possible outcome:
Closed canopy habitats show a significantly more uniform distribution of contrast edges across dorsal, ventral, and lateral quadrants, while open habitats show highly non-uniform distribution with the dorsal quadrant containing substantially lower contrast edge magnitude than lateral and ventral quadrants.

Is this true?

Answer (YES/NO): NO